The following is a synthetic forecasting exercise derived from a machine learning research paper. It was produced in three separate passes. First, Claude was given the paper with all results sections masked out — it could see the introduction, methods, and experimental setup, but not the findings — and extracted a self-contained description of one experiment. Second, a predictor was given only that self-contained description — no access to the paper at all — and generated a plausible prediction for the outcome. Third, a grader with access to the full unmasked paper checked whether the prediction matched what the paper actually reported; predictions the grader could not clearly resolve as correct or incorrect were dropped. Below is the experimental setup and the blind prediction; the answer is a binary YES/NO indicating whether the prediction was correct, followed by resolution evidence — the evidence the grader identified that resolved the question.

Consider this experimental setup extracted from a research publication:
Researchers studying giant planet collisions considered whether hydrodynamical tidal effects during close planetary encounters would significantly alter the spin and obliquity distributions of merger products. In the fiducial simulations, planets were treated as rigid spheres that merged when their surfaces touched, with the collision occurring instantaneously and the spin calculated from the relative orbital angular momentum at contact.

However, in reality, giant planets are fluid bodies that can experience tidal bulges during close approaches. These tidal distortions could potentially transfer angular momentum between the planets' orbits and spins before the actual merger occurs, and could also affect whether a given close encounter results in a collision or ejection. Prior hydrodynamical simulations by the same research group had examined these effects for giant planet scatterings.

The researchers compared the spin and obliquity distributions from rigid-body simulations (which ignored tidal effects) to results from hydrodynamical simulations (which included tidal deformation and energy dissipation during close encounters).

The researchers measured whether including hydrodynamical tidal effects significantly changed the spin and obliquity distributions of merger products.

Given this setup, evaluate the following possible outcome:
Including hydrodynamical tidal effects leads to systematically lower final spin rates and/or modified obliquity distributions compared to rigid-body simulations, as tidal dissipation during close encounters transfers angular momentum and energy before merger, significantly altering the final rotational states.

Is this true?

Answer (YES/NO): NO